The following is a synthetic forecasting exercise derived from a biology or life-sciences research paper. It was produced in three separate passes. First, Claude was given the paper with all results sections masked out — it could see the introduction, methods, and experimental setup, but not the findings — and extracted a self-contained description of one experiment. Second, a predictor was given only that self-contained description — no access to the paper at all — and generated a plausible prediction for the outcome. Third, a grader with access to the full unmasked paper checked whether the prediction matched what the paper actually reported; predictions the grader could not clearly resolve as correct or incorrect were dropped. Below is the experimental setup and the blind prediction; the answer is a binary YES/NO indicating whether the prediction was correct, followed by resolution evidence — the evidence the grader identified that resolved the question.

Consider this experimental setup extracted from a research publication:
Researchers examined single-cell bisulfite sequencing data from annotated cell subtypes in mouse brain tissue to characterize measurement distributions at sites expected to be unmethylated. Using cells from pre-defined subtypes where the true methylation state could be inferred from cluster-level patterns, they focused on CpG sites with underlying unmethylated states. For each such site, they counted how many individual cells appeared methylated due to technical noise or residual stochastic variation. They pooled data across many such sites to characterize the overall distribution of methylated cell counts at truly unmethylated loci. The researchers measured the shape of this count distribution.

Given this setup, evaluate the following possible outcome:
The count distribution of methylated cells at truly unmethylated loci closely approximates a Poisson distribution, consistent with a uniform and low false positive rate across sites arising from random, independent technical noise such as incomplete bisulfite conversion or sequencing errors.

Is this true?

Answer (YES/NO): NO